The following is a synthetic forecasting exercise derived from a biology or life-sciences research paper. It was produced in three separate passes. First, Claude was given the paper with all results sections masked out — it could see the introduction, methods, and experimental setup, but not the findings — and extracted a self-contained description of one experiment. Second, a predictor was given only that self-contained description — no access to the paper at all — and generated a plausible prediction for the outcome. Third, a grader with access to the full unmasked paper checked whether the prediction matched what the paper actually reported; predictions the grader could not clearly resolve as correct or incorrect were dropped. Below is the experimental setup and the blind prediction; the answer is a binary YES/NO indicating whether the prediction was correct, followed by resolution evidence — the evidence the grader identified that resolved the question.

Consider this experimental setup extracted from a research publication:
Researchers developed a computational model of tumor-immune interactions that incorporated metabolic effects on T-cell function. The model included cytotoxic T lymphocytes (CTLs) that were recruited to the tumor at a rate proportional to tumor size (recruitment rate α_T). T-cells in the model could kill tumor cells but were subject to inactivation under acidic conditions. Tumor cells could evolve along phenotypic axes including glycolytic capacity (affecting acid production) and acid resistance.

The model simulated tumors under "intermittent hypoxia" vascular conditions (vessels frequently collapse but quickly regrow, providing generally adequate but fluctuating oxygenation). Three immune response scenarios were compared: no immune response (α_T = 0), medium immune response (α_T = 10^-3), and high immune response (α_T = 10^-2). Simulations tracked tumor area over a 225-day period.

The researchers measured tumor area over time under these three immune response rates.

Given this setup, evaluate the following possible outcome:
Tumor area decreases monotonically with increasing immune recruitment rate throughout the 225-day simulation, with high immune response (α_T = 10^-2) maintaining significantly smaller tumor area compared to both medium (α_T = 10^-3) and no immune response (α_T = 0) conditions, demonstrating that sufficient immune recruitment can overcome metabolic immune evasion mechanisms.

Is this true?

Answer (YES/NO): NO